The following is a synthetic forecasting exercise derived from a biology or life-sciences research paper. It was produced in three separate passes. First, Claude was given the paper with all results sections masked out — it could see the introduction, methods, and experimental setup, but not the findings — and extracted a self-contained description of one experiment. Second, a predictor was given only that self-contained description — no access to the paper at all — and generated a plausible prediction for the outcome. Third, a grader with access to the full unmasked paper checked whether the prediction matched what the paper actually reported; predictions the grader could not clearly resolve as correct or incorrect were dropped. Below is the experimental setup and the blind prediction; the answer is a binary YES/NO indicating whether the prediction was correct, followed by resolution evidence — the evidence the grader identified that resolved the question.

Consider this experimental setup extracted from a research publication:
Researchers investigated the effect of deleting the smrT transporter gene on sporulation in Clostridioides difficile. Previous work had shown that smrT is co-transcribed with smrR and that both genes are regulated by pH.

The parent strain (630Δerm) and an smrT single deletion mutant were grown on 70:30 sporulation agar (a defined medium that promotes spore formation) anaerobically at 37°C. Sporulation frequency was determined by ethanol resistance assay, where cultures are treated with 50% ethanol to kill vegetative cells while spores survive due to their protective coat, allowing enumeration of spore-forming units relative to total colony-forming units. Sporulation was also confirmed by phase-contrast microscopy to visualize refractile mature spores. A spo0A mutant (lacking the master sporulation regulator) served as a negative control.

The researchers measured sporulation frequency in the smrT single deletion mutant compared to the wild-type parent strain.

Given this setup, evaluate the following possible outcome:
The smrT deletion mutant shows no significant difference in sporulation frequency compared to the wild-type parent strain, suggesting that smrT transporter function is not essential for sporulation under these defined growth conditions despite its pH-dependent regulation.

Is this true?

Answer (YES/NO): YES